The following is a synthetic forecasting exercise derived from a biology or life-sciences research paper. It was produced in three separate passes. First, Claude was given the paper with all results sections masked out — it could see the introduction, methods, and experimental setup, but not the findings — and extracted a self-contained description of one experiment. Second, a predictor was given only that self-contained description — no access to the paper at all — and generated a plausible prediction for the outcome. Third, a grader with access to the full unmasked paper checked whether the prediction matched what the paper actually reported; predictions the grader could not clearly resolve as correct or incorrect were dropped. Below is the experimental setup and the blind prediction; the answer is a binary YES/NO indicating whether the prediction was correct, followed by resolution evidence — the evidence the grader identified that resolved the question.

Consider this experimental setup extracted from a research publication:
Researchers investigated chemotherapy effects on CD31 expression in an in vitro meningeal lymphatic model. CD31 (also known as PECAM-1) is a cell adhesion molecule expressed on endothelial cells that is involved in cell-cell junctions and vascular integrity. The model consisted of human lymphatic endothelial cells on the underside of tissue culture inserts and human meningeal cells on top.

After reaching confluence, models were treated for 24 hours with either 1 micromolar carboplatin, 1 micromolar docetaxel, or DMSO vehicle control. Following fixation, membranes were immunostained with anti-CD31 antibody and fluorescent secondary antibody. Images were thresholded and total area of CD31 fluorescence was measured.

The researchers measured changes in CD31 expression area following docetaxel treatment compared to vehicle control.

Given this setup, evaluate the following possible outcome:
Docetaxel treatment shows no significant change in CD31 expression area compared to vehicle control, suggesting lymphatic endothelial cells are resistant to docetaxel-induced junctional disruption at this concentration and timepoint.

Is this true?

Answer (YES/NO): NO